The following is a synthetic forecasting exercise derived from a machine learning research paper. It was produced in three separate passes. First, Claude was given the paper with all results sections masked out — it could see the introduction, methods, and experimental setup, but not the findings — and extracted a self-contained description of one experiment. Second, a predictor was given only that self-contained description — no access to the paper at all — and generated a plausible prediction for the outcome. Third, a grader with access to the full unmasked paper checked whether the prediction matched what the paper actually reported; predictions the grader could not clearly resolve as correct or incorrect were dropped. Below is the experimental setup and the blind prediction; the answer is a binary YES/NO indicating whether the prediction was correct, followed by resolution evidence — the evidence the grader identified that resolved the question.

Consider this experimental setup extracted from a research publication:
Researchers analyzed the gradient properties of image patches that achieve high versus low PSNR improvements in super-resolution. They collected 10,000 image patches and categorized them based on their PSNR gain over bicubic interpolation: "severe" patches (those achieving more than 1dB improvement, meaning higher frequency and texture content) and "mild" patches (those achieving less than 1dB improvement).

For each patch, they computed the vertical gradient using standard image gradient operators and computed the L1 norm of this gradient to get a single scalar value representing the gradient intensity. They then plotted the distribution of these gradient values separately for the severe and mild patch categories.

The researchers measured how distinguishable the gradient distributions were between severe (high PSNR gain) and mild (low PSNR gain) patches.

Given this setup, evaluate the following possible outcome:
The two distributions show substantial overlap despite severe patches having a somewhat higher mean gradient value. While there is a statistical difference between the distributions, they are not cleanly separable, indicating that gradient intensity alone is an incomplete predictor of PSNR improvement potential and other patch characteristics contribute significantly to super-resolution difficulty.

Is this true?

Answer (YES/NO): NO